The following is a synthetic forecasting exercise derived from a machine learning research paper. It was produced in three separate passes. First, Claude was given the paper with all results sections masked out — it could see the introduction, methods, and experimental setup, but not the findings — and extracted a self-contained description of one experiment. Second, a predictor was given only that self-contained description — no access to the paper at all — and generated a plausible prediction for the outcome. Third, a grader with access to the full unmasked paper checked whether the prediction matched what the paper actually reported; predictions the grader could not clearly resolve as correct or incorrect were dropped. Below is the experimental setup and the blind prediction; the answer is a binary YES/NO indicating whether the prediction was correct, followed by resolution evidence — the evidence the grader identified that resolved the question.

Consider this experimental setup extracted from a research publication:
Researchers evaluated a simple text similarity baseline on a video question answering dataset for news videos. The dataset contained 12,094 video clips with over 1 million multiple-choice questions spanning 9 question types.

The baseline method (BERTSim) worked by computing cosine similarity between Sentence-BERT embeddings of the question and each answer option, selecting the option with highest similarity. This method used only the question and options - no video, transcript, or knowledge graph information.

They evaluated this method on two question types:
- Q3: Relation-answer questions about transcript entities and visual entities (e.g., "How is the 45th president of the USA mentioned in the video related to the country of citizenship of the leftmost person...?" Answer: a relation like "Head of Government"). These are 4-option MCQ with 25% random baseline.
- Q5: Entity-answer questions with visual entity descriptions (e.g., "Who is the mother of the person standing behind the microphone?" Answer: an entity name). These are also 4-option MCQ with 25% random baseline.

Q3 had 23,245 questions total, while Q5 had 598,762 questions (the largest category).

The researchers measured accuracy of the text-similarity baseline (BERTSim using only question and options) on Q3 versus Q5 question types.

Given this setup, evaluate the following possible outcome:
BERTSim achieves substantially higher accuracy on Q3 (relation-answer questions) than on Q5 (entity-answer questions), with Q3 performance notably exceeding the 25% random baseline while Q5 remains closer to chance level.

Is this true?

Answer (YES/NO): YES